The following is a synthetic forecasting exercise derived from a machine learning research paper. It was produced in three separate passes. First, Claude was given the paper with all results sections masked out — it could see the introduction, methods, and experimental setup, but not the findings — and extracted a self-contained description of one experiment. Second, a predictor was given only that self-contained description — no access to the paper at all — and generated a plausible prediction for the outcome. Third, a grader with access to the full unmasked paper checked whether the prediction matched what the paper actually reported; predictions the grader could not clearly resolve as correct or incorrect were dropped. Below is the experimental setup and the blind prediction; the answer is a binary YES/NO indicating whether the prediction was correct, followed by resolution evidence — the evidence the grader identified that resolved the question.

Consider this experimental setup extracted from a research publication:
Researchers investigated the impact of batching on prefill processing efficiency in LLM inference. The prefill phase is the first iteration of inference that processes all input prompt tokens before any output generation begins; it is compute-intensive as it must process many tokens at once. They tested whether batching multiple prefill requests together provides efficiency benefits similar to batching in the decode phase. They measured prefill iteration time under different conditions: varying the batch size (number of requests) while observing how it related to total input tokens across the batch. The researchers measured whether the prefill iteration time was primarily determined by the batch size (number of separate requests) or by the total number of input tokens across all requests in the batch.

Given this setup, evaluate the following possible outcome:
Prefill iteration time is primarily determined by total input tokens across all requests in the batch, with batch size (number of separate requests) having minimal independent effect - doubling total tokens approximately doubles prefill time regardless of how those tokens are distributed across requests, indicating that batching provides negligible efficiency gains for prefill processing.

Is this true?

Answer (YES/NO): YES